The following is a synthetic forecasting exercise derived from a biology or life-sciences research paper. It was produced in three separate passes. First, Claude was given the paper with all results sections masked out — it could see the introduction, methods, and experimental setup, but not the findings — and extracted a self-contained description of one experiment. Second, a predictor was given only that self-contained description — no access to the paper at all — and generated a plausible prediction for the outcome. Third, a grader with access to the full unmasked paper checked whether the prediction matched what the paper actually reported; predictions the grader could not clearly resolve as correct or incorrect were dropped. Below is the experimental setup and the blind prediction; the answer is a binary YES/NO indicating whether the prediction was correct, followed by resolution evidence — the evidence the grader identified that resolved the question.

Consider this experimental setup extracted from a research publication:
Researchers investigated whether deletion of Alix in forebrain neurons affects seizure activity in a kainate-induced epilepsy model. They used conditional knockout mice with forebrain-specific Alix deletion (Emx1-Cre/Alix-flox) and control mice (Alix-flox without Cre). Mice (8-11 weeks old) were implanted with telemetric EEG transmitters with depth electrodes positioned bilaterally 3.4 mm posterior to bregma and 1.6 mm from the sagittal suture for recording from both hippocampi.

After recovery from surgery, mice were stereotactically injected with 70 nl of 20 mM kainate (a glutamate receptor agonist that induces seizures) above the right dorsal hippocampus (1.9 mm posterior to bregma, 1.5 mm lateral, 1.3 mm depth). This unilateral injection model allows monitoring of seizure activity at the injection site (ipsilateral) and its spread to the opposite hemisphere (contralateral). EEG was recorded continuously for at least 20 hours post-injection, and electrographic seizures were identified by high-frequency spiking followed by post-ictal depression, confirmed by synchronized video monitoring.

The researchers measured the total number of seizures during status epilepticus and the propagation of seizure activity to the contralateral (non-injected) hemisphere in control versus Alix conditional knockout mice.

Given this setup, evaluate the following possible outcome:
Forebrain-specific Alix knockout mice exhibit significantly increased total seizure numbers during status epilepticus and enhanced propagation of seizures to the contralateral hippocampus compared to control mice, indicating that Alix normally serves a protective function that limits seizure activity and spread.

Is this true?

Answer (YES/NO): NO